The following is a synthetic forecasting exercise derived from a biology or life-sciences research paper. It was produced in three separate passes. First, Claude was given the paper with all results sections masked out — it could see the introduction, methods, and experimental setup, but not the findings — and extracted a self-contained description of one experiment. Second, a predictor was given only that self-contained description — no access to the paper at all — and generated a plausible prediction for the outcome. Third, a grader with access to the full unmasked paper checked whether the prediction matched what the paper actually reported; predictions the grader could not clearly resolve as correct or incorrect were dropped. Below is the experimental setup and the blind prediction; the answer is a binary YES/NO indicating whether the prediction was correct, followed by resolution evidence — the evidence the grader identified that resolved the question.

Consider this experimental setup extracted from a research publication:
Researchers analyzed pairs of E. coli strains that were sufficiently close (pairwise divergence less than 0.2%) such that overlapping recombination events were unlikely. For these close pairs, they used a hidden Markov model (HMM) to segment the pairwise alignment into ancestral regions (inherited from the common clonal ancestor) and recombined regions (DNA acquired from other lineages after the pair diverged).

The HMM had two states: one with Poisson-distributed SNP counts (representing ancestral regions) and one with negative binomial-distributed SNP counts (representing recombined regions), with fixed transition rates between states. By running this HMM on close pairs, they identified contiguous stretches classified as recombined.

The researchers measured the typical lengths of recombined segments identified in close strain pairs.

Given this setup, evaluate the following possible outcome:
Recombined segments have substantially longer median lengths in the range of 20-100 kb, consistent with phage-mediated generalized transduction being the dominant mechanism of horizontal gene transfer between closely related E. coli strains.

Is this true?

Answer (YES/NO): NO